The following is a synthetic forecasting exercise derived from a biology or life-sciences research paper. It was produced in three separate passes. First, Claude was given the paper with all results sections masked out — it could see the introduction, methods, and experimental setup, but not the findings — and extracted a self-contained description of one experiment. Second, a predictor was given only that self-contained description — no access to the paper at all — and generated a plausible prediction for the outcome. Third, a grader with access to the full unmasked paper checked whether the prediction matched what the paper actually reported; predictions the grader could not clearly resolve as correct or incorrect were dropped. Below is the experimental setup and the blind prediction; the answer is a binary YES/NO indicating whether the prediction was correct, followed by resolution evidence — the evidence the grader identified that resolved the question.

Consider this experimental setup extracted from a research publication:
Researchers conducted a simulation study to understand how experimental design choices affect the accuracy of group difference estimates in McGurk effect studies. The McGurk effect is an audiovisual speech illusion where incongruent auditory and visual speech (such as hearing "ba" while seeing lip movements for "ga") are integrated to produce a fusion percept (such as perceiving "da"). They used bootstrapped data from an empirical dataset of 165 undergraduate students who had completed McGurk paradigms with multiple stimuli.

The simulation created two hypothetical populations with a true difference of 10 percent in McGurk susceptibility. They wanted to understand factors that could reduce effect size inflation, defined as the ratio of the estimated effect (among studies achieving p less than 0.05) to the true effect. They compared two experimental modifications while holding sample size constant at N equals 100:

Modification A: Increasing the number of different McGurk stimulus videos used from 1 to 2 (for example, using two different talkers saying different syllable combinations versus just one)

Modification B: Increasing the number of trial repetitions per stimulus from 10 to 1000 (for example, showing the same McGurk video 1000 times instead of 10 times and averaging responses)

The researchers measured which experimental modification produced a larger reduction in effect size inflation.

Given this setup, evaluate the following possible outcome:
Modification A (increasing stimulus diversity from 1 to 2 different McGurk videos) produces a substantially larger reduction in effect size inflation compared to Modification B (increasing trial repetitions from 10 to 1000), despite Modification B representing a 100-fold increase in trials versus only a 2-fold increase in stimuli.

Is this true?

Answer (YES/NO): YES